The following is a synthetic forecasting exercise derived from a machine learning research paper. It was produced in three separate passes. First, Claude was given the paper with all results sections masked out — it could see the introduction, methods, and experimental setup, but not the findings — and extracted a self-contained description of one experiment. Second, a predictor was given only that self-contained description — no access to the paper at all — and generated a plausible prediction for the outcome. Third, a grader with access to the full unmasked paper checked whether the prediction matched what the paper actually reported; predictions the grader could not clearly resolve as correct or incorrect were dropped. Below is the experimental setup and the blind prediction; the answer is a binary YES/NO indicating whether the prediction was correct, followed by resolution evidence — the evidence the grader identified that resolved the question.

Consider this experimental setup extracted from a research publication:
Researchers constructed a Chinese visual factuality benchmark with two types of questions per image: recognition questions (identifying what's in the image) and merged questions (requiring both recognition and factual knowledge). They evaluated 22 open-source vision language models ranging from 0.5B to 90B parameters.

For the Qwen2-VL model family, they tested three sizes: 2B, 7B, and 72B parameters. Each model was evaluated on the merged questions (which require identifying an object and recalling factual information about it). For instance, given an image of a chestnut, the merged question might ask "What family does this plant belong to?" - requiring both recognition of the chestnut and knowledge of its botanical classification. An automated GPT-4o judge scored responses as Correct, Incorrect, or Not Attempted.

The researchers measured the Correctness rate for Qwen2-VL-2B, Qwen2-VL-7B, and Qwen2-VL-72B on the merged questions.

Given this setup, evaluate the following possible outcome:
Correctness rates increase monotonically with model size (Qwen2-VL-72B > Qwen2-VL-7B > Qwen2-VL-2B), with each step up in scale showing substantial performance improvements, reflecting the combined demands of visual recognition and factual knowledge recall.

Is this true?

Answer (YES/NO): YES